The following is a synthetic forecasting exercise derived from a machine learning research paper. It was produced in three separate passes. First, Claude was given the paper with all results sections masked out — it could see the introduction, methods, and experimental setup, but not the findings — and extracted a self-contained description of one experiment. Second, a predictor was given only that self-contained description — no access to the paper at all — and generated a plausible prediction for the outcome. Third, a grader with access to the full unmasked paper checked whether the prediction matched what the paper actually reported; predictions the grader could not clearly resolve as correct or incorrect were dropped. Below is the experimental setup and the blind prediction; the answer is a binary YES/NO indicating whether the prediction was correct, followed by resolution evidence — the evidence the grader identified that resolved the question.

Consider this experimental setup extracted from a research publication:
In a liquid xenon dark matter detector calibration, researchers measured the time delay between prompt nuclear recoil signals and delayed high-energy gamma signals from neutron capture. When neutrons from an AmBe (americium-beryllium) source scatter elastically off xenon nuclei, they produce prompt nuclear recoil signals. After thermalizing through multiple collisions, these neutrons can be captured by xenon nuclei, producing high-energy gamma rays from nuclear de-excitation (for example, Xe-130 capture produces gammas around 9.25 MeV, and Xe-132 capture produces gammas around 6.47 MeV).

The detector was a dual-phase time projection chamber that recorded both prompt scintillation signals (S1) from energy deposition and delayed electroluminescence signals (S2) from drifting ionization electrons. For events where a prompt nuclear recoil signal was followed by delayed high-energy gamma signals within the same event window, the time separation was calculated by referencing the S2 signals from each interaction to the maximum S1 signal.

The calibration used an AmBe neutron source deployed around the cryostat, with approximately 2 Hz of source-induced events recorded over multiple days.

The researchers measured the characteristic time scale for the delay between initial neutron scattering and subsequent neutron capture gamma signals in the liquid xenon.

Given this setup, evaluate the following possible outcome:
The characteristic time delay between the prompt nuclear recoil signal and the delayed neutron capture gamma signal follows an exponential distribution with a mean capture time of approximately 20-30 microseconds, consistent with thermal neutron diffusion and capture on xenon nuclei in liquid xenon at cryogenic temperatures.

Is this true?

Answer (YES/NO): NO